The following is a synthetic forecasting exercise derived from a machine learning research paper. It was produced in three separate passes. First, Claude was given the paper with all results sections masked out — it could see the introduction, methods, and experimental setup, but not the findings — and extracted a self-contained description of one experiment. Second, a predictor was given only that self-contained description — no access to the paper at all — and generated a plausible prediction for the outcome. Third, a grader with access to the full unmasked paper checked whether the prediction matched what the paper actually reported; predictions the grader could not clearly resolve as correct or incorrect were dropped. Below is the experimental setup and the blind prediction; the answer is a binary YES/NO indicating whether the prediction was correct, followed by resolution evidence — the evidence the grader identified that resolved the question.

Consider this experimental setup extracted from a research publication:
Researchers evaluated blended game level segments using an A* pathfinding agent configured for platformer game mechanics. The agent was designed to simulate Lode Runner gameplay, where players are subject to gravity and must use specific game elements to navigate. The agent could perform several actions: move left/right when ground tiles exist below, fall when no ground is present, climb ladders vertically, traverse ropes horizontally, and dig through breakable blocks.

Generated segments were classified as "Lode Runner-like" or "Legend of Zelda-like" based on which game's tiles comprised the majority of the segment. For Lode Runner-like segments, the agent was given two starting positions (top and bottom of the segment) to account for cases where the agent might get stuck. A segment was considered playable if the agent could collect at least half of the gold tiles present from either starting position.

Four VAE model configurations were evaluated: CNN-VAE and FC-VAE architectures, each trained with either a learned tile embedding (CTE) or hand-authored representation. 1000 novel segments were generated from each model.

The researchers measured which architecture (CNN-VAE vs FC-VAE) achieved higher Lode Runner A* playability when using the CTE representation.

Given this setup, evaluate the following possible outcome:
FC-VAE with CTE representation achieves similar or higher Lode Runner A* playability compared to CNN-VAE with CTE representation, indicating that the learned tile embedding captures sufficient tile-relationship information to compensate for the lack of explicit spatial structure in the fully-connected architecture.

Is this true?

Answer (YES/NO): YES